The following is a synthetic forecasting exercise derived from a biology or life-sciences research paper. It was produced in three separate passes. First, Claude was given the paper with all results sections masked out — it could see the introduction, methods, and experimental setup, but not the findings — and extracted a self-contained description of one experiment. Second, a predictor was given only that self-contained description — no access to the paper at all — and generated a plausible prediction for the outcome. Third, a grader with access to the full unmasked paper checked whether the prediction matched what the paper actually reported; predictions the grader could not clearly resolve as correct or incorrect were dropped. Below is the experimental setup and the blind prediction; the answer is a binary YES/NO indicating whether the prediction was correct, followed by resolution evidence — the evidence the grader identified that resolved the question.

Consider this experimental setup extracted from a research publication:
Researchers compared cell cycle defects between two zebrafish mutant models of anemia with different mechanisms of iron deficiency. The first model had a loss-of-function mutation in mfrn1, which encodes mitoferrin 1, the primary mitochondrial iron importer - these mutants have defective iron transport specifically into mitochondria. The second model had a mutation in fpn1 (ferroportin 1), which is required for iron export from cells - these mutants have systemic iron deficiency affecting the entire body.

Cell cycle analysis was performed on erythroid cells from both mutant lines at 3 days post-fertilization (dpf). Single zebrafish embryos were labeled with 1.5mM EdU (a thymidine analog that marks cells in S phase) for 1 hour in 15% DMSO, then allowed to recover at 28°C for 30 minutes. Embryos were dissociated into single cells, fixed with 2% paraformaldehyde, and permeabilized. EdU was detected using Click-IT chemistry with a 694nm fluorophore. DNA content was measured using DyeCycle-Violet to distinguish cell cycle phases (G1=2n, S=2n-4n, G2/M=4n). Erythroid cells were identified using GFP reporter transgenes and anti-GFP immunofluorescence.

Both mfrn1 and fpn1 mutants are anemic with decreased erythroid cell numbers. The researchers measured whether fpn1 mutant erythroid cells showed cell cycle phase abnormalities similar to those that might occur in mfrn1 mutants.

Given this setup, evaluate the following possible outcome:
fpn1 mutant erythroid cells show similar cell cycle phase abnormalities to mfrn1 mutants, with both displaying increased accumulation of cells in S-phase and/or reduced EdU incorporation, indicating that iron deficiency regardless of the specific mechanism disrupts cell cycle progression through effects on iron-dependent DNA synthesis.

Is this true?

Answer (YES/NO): NO